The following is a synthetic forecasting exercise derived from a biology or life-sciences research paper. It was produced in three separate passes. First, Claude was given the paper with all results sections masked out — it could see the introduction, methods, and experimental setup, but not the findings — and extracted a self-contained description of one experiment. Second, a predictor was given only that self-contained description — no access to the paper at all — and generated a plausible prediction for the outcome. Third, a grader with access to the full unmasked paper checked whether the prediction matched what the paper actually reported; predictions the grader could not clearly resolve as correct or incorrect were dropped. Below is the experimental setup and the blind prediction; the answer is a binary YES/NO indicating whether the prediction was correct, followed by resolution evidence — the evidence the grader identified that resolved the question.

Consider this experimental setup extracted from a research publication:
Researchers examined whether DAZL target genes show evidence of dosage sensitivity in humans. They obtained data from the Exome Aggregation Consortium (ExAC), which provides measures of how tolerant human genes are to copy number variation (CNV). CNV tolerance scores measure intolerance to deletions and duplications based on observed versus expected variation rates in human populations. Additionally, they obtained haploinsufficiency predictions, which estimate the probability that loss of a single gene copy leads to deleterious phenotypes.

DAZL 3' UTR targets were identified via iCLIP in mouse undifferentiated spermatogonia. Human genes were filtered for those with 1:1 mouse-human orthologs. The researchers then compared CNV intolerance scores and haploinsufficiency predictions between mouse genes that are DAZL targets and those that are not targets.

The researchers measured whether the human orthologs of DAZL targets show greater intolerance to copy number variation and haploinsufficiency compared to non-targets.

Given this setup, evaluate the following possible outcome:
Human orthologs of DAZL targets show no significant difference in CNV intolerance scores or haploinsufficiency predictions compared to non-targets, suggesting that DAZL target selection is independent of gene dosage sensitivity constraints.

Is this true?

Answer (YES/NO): NO